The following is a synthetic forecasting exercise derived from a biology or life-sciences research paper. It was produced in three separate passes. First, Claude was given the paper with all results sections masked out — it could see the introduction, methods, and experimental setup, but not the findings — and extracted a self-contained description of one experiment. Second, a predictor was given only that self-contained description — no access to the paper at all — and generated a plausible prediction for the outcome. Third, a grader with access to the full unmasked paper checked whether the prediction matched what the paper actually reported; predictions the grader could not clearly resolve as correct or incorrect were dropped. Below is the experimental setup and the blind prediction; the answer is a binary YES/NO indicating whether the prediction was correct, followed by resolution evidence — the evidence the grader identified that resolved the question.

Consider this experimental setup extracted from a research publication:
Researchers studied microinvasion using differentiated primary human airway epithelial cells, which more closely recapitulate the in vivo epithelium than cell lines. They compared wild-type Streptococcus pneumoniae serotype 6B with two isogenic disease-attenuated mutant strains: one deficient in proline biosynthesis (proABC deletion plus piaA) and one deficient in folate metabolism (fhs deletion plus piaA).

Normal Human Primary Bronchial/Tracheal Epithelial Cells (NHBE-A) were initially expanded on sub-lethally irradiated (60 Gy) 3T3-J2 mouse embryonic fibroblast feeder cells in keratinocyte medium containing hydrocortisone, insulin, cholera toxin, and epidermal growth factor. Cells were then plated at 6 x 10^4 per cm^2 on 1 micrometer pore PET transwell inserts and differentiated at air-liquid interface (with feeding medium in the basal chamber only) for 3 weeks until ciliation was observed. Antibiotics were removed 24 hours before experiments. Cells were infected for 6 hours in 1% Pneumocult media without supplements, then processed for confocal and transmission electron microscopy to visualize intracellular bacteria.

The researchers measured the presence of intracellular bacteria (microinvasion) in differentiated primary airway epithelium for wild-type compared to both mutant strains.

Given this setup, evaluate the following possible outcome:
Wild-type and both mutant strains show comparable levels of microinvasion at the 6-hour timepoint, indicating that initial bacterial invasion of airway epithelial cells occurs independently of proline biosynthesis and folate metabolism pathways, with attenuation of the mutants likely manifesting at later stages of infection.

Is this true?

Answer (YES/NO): YES